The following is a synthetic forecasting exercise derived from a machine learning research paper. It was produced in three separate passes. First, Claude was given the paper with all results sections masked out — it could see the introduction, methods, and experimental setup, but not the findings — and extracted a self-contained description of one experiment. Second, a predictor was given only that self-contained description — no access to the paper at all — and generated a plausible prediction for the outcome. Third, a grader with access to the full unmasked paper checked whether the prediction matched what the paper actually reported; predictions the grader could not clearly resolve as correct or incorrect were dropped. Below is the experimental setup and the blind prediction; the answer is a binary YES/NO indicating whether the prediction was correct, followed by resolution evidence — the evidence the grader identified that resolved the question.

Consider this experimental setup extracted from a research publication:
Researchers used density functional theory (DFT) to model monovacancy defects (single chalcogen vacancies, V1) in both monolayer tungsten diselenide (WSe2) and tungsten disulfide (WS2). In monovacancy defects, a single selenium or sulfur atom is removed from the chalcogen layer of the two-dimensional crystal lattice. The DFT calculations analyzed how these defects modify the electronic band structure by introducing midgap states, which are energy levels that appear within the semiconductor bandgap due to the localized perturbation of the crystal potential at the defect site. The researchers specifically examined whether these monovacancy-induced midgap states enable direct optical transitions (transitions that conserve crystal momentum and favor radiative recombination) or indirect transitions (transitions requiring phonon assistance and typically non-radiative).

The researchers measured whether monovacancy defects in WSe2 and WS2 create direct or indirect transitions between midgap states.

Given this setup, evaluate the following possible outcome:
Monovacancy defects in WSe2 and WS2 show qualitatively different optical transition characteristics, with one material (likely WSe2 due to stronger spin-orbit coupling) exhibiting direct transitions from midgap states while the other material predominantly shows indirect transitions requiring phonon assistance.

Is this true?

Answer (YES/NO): NO